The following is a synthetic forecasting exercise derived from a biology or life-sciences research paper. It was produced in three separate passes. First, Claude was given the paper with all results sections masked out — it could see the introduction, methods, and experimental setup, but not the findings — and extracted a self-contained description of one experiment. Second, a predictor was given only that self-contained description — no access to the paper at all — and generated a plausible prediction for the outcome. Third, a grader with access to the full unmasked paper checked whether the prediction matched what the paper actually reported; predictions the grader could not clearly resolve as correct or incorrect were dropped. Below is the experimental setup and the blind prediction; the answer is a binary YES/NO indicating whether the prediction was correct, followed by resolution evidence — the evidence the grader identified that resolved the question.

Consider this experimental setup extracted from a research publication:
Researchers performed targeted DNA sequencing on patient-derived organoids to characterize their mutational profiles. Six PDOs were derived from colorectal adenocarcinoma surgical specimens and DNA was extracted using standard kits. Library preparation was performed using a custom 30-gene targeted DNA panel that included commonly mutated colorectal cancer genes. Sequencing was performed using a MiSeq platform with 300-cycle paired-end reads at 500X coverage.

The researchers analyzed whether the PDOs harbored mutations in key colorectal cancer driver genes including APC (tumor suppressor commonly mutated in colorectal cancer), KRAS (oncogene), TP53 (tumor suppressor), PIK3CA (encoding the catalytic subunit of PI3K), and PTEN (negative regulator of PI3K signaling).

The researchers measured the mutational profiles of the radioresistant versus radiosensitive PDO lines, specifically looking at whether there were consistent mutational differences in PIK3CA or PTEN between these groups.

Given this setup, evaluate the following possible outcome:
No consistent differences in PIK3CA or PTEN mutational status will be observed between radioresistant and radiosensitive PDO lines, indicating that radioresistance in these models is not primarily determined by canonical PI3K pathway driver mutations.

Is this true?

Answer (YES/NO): YES